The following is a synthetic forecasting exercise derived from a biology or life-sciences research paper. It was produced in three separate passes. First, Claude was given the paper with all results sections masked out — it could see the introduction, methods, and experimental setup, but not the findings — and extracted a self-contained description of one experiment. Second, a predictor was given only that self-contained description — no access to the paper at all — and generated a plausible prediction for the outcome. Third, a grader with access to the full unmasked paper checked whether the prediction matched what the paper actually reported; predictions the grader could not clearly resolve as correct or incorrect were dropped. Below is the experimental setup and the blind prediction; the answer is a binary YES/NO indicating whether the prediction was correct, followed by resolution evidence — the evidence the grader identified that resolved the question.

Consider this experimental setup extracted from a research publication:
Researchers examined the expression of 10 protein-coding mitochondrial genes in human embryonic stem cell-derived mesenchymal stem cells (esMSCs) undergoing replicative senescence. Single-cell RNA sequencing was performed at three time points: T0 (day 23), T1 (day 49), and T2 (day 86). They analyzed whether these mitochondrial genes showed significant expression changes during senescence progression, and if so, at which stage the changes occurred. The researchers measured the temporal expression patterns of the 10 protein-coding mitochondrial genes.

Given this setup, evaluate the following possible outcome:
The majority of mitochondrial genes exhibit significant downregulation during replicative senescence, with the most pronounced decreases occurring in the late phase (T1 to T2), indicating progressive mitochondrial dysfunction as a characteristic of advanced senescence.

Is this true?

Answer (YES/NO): NO